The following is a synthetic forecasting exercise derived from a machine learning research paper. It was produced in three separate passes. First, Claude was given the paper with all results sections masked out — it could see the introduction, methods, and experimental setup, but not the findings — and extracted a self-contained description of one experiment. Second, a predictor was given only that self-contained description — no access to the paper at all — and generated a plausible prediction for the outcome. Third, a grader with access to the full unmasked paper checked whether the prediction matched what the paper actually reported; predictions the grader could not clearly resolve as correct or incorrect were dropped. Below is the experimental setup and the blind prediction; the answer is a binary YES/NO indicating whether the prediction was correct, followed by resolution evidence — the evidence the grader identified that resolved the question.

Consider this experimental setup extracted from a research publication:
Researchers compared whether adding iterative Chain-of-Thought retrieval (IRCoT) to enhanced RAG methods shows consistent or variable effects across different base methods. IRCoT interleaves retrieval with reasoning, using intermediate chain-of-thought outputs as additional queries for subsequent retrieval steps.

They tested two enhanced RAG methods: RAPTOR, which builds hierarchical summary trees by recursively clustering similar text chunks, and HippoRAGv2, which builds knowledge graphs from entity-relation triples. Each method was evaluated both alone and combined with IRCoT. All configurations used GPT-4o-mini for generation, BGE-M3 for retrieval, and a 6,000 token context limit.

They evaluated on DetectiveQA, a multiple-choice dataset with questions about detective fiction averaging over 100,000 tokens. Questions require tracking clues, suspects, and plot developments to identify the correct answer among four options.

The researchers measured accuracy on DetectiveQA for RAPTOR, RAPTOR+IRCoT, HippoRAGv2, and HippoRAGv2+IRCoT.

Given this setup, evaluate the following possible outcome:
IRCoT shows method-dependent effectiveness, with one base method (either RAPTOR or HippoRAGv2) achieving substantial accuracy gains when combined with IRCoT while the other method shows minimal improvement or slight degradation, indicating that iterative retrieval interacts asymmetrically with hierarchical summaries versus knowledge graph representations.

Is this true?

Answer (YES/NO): NO